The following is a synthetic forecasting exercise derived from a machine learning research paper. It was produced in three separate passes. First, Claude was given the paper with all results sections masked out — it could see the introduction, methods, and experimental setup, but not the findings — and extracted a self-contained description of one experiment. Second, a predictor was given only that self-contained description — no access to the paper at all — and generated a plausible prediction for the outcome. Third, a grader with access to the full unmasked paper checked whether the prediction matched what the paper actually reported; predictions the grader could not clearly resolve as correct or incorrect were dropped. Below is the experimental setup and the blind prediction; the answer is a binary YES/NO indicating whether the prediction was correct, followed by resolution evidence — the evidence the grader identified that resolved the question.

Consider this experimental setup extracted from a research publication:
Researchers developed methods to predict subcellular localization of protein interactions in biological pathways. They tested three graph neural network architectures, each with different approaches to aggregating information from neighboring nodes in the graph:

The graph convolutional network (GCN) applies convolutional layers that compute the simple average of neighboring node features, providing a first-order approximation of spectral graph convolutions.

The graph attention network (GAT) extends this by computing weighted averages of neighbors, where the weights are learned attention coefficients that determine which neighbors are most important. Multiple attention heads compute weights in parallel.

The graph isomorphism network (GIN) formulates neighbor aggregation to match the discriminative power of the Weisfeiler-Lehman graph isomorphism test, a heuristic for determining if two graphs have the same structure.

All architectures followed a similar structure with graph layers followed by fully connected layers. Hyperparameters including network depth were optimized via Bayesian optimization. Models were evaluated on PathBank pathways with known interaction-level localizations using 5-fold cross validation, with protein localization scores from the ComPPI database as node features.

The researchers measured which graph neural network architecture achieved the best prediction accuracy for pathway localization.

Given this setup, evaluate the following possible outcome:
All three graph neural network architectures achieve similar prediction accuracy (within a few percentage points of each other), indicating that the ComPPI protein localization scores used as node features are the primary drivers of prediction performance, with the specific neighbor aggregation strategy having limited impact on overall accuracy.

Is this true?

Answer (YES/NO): NO